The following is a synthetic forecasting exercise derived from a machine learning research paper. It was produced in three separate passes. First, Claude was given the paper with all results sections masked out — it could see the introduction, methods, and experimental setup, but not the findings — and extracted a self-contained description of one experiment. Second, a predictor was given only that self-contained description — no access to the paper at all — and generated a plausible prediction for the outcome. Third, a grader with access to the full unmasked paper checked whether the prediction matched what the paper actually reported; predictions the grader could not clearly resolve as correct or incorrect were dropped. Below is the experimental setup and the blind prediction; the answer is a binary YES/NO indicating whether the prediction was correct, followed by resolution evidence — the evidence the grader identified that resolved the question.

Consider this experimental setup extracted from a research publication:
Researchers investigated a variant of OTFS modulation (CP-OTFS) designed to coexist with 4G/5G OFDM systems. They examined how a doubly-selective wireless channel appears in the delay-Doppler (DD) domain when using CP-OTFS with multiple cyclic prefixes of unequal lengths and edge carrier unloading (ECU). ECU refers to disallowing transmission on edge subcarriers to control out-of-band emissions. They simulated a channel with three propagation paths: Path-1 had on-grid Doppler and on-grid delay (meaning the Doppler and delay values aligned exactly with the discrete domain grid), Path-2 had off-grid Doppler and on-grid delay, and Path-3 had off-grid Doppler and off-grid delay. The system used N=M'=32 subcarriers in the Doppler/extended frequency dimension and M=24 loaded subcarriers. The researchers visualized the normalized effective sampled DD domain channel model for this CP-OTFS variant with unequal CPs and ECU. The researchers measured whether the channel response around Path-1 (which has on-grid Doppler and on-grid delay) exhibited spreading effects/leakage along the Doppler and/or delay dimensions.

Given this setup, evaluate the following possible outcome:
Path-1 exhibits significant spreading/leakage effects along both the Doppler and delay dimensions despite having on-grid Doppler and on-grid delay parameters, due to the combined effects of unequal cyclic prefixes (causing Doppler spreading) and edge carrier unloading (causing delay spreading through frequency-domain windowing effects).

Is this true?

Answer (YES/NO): YES